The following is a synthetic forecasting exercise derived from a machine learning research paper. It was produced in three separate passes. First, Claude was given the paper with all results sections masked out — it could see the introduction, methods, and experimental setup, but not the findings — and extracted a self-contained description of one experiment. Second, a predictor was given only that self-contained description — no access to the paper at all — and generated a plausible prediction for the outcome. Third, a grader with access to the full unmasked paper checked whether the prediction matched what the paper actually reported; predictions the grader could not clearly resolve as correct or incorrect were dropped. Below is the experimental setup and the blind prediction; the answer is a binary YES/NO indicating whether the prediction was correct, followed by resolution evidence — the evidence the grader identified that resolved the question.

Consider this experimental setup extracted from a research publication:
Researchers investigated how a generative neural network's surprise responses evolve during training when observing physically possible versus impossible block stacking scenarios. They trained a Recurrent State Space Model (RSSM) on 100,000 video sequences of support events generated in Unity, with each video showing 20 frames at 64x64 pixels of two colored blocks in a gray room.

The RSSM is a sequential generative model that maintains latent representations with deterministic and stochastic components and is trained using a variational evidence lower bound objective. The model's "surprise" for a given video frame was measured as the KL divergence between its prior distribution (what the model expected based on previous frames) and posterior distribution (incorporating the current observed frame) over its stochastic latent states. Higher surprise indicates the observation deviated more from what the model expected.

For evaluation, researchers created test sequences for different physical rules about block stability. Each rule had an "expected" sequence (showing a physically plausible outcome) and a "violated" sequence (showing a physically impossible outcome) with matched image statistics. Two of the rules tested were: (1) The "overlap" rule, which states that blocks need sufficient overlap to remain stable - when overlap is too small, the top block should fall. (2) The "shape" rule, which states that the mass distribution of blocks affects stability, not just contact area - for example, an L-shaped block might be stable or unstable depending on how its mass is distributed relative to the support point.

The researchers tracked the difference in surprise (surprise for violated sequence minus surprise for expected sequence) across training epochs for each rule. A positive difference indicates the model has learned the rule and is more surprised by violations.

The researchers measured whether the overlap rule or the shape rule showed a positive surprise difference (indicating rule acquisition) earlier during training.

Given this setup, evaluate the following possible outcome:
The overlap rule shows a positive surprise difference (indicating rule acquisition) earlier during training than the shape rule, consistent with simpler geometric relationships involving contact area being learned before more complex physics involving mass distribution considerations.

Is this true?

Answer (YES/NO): YES